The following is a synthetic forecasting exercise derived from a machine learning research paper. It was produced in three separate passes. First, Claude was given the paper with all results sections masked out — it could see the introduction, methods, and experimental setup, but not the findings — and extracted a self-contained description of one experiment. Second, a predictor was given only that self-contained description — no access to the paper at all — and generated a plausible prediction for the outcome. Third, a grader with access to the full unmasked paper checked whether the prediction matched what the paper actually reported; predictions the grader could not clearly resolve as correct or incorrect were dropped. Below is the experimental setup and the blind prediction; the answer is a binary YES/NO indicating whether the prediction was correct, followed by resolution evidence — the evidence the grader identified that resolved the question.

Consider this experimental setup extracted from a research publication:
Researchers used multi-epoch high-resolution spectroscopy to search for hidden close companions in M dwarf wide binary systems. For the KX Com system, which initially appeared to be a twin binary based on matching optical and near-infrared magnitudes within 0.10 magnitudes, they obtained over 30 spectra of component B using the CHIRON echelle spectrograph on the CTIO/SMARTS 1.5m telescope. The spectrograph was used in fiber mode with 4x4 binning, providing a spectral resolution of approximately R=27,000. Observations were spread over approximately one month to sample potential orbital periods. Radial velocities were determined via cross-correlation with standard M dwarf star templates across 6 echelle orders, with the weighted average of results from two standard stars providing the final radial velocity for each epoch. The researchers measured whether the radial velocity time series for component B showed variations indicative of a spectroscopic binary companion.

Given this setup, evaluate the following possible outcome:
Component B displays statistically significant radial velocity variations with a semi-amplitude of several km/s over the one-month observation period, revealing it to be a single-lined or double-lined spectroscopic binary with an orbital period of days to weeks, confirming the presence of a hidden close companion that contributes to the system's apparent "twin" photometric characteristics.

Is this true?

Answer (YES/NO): YES